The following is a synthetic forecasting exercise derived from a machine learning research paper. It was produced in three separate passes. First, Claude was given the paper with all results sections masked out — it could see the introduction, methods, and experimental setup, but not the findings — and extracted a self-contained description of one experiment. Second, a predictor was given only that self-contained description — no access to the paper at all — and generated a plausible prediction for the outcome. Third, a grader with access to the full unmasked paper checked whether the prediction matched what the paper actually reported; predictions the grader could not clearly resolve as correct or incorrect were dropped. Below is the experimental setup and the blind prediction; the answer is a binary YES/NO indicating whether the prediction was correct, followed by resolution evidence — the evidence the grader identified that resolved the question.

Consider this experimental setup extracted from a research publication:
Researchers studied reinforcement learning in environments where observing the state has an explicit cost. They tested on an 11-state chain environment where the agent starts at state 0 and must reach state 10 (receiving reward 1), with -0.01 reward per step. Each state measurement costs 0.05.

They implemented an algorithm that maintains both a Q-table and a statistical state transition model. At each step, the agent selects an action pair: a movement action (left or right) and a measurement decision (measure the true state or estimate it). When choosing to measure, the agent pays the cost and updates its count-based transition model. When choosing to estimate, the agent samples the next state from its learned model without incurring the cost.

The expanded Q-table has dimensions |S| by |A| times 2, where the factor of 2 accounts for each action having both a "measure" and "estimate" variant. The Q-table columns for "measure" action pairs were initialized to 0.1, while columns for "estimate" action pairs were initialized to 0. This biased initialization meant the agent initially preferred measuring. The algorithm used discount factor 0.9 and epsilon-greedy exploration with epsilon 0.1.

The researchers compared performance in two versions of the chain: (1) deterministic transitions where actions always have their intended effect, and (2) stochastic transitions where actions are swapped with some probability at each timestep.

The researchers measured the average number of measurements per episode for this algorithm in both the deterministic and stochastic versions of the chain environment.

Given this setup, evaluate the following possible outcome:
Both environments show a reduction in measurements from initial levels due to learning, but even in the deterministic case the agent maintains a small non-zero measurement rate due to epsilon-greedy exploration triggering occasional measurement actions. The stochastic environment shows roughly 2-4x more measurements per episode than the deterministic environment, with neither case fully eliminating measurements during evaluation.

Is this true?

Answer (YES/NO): NO